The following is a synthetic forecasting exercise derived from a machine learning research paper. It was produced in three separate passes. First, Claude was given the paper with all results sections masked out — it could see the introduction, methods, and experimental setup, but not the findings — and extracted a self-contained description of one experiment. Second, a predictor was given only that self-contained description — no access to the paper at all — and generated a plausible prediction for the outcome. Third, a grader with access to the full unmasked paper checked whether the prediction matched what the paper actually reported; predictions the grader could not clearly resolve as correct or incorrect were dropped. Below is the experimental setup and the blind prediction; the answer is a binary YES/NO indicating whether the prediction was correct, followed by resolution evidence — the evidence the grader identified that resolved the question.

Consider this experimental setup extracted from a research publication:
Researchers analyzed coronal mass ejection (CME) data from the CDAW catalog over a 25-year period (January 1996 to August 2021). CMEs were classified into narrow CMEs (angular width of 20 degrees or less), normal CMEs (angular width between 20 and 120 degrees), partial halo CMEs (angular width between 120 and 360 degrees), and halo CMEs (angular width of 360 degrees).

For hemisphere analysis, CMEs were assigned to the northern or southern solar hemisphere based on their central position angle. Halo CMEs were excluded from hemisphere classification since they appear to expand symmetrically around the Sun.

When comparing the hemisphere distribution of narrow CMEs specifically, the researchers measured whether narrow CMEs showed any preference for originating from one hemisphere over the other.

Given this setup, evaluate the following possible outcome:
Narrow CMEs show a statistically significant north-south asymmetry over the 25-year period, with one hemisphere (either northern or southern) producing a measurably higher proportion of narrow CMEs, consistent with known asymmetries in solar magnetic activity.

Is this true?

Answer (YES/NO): NO